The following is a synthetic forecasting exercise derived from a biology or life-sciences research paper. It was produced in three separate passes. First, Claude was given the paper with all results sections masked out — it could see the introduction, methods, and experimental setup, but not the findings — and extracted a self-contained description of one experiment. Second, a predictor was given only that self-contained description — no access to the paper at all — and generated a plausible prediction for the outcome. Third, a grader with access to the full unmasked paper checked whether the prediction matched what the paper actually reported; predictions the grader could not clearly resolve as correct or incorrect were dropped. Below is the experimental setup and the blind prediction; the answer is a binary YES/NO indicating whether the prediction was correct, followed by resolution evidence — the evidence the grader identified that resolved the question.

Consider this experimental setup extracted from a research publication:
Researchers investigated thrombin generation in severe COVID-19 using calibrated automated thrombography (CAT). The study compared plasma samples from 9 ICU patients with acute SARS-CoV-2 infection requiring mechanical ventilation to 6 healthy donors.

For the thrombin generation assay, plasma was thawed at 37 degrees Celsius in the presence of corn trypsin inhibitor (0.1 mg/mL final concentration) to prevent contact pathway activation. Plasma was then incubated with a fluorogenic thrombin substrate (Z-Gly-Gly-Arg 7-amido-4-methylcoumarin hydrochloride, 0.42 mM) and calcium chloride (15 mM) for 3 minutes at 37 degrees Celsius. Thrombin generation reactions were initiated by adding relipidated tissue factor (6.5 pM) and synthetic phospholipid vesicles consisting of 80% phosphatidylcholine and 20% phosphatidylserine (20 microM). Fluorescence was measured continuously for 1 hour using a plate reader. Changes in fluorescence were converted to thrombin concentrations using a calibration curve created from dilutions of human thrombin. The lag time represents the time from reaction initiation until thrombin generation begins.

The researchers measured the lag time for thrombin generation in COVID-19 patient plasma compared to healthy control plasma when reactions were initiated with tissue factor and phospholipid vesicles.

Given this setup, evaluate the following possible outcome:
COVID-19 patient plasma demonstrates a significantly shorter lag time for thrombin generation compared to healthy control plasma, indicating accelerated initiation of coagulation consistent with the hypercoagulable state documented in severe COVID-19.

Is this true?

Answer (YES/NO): NO